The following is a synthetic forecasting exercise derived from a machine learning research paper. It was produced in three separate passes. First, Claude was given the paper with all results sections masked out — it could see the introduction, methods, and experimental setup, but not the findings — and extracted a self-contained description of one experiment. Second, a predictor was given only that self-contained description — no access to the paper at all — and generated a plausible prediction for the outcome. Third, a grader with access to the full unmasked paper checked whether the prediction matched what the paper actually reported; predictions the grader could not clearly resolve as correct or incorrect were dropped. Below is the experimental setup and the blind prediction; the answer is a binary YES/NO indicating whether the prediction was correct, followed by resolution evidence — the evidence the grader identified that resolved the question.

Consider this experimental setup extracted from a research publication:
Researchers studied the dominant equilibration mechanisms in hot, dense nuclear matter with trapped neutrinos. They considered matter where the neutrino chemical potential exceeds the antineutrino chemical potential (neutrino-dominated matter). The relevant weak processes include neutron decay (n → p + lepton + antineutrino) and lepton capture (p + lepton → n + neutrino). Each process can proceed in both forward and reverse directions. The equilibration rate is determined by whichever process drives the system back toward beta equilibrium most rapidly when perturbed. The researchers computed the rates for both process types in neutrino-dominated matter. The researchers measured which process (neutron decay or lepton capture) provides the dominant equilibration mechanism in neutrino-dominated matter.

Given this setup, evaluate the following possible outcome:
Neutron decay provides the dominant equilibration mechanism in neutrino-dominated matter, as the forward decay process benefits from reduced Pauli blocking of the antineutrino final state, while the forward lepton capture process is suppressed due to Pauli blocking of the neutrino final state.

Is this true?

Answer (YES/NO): NO